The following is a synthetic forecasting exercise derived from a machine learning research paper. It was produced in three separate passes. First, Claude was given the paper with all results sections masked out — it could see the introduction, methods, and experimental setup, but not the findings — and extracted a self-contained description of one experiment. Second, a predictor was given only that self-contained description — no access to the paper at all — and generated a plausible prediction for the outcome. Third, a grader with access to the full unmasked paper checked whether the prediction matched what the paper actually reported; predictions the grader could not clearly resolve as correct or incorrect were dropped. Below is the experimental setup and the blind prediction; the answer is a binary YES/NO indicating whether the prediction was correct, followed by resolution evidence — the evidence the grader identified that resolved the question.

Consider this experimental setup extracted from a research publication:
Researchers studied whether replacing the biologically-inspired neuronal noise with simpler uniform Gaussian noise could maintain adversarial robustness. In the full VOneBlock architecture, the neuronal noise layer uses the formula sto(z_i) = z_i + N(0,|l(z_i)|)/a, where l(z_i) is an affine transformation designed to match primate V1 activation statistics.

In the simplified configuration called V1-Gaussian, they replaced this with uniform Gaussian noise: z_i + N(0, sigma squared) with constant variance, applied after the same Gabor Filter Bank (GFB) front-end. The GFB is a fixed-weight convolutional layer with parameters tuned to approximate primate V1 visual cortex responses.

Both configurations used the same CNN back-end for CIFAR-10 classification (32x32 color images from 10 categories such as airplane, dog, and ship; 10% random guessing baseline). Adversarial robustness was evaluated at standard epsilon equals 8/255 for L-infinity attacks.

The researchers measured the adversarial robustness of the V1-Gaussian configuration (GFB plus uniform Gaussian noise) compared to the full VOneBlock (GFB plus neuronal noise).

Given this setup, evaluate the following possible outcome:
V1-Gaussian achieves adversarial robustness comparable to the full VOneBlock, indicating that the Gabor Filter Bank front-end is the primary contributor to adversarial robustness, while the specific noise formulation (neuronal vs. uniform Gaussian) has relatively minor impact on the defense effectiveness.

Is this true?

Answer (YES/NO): NO